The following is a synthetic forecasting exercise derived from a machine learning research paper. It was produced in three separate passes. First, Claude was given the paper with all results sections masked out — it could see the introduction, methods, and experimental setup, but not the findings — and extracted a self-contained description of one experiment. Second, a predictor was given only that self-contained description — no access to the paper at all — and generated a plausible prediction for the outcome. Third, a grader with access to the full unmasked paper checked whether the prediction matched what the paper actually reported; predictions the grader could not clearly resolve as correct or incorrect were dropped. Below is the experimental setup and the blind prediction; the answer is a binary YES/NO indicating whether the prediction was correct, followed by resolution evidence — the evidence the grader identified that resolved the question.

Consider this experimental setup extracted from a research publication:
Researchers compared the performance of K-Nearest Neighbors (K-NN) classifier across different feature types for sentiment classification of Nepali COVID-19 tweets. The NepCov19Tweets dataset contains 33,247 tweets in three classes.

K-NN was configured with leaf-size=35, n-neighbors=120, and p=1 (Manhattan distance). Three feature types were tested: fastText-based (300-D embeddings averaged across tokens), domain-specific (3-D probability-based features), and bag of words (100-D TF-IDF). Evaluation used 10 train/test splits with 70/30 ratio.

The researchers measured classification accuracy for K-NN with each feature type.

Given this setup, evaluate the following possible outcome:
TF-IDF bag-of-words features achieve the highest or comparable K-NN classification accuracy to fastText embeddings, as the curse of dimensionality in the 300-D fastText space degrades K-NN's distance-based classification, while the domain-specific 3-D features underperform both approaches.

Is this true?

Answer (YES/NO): NO